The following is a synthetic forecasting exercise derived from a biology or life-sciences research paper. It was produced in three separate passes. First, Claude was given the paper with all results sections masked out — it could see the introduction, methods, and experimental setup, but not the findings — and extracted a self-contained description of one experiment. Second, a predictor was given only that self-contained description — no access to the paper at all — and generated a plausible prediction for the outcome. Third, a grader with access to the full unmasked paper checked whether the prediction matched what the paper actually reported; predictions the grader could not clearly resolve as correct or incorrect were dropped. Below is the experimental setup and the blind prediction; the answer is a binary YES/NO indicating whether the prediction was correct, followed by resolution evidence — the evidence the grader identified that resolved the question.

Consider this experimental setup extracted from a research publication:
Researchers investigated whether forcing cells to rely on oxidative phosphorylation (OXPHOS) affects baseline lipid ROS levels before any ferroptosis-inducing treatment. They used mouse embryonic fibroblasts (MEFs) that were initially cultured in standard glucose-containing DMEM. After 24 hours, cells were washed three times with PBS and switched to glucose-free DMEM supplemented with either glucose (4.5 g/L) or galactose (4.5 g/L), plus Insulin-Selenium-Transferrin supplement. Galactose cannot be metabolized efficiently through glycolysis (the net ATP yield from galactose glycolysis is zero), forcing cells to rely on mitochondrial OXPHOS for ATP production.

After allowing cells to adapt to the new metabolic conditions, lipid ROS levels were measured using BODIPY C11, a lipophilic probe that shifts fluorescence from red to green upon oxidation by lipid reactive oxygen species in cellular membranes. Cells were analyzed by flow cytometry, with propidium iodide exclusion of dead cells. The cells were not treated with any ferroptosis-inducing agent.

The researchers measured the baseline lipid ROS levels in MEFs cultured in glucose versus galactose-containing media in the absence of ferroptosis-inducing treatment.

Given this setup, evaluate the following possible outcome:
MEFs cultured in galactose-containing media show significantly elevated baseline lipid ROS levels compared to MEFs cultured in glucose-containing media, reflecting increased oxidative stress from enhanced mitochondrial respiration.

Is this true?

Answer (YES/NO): YES